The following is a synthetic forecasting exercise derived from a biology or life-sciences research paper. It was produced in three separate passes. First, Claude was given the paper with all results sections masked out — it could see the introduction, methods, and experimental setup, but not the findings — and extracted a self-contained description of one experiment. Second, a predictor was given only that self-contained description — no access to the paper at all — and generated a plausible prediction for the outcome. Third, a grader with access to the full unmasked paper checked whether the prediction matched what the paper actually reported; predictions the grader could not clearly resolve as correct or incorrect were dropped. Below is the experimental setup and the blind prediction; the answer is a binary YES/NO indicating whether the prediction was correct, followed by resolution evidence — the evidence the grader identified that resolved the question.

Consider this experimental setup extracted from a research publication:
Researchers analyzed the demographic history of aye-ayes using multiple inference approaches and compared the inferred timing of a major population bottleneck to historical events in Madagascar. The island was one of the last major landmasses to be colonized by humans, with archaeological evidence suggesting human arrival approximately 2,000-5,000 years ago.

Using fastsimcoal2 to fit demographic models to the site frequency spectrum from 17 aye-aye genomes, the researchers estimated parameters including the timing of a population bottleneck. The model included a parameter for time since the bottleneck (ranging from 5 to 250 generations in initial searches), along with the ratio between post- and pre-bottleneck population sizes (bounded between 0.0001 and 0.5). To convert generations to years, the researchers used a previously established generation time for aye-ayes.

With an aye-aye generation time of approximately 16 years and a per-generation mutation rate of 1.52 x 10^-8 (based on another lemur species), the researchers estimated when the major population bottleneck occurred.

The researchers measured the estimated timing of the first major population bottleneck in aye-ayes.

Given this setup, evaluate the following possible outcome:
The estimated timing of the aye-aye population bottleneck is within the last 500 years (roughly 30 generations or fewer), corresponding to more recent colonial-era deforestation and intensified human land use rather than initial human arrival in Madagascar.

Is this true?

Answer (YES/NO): NO